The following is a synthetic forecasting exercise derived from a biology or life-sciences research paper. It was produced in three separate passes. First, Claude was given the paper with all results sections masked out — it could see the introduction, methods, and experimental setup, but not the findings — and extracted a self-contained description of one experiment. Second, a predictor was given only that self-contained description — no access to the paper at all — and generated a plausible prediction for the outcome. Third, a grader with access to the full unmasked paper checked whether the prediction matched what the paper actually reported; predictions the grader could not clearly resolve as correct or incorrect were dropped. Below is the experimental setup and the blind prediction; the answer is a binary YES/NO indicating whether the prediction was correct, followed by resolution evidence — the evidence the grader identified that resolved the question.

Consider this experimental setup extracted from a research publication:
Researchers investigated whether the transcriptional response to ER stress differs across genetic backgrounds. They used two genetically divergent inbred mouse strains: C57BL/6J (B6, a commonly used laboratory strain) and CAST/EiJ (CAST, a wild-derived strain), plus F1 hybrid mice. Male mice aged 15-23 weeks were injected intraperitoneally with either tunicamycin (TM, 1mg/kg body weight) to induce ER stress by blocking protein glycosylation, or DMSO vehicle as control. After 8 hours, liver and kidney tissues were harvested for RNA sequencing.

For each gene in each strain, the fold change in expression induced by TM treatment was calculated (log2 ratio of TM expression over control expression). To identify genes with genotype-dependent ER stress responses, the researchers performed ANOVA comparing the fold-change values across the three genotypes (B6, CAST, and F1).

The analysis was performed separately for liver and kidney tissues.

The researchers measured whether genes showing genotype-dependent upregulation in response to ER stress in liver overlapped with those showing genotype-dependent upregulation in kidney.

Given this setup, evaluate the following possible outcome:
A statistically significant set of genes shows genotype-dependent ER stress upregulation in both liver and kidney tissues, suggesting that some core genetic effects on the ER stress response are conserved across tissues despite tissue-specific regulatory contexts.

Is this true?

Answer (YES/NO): NO